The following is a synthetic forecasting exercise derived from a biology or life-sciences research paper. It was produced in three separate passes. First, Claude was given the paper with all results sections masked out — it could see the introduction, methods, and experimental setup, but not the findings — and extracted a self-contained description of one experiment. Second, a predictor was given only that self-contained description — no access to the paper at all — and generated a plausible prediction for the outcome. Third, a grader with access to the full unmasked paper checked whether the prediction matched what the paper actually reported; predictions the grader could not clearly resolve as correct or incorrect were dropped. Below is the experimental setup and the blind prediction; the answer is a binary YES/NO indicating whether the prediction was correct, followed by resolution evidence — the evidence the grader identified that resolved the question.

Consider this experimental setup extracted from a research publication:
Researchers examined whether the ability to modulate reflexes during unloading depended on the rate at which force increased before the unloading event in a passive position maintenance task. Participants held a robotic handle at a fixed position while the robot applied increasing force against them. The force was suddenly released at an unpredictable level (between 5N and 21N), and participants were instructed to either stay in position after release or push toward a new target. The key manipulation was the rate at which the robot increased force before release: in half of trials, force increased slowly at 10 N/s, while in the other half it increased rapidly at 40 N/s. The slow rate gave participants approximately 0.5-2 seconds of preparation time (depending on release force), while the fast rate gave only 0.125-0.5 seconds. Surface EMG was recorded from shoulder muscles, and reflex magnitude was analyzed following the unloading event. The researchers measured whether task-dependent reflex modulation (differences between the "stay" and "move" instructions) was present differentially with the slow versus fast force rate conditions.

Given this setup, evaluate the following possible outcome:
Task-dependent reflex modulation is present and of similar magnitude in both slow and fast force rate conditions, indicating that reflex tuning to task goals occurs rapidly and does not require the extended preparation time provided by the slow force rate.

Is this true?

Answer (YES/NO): NO